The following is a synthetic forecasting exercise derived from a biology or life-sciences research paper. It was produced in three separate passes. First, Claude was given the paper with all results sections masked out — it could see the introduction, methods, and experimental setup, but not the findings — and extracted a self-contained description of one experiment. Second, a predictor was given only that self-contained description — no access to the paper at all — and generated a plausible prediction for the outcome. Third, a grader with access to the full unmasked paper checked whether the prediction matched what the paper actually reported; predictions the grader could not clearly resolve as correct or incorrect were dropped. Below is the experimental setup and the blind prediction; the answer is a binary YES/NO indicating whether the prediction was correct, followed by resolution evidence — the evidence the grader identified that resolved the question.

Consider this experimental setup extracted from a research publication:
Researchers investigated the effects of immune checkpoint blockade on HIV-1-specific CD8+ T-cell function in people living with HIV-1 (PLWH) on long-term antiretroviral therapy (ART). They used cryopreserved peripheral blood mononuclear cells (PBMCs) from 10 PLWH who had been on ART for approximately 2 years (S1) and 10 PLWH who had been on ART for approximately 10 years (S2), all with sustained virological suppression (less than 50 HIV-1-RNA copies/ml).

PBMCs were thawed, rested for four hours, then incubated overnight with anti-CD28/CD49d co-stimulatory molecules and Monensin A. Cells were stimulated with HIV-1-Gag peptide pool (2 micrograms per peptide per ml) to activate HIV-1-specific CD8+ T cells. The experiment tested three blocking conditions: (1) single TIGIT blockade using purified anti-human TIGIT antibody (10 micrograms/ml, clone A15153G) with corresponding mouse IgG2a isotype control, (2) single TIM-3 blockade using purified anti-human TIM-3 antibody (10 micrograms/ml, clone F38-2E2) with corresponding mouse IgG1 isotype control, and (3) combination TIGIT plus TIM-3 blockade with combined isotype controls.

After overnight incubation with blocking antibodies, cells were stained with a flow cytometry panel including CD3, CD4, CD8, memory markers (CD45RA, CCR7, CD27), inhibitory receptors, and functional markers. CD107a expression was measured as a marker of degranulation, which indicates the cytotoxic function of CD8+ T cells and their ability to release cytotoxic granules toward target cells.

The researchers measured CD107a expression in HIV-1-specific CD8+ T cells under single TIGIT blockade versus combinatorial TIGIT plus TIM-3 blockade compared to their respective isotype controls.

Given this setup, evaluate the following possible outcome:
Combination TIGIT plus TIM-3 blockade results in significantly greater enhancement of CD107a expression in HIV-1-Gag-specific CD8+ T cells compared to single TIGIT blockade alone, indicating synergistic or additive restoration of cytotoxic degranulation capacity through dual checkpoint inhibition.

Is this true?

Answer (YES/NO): NO